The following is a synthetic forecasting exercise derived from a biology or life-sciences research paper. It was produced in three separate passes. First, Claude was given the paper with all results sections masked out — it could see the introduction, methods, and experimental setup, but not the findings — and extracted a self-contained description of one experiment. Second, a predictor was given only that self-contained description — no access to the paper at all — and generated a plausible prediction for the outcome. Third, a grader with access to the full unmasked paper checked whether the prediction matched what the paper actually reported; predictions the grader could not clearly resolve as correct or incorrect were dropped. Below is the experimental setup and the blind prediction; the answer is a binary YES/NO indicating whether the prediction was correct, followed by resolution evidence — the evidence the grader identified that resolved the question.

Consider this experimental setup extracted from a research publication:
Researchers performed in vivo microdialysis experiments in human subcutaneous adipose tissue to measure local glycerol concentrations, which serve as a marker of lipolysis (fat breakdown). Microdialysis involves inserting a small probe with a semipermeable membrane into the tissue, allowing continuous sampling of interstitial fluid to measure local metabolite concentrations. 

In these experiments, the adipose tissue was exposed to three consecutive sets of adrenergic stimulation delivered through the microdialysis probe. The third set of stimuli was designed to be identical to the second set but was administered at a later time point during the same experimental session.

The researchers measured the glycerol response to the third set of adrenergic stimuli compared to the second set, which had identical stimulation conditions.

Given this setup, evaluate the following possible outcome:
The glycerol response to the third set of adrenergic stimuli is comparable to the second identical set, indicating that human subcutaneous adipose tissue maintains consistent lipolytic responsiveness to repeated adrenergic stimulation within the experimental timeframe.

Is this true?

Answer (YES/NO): NO